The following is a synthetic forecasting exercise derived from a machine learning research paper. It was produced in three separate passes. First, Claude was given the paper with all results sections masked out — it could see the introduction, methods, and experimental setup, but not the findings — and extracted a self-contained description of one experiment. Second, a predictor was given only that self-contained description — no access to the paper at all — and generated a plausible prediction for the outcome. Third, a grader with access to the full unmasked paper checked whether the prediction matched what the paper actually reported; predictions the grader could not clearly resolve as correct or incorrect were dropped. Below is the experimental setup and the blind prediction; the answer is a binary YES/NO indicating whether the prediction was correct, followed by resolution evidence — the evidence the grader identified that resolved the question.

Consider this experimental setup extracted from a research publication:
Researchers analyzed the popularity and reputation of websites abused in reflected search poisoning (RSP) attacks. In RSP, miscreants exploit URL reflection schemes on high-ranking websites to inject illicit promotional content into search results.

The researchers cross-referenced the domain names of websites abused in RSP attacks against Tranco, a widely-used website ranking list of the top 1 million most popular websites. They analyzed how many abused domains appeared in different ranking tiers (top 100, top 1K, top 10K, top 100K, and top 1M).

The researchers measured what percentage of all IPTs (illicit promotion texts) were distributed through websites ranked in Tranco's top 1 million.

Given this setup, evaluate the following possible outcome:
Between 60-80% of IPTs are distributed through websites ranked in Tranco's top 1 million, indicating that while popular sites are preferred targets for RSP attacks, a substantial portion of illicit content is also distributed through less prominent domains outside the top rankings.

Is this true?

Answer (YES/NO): YES